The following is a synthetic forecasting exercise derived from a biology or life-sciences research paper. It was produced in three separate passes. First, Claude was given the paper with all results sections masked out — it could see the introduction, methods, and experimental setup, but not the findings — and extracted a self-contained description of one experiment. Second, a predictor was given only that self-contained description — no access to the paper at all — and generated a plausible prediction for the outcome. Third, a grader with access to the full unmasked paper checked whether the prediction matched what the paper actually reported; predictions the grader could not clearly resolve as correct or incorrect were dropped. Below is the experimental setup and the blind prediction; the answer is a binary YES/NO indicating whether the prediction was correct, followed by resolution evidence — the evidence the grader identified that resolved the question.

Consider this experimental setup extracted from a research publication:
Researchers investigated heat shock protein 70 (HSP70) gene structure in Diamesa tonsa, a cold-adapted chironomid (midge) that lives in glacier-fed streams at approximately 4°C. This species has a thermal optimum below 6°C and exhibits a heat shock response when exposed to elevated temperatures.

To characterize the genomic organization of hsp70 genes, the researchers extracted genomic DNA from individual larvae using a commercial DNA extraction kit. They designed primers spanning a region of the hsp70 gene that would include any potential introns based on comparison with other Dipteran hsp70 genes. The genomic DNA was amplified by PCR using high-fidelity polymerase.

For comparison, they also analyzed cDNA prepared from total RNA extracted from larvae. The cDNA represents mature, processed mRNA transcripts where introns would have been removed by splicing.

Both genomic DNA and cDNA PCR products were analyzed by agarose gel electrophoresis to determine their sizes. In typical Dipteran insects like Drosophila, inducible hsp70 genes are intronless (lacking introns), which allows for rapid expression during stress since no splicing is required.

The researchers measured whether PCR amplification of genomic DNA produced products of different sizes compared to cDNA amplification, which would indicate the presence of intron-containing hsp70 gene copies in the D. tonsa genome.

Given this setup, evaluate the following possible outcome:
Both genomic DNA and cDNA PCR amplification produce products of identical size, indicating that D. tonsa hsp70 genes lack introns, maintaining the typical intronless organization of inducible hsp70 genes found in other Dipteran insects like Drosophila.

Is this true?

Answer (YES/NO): NO